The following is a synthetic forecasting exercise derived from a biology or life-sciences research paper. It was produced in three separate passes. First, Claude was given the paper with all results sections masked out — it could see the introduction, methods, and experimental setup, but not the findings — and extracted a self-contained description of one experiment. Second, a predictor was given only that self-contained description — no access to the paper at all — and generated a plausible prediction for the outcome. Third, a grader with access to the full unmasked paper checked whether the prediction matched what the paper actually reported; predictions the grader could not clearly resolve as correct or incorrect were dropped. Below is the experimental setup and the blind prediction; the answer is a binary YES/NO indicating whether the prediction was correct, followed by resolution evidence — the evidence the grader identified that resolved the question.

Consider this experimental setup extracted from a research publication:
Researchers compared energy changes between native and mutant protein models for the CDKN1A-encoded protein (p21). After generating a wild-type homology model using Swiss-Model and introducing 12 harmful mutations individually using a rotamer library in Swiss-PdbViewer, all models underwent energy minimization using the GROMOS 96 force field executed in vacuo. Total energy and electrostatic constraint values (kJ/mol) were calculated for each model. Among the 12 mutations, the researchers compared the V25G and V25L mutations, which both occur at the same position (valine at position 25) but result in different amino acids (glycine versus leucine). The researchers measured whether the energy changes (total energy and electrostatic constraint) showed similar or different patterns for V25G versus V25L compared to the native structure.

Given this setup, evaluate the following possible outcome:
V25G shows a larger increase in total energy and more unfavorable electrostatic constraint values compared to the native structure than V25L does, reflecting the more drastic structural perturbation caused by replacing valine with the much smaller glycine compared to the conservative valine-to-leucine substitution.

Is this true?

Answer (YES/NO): YES